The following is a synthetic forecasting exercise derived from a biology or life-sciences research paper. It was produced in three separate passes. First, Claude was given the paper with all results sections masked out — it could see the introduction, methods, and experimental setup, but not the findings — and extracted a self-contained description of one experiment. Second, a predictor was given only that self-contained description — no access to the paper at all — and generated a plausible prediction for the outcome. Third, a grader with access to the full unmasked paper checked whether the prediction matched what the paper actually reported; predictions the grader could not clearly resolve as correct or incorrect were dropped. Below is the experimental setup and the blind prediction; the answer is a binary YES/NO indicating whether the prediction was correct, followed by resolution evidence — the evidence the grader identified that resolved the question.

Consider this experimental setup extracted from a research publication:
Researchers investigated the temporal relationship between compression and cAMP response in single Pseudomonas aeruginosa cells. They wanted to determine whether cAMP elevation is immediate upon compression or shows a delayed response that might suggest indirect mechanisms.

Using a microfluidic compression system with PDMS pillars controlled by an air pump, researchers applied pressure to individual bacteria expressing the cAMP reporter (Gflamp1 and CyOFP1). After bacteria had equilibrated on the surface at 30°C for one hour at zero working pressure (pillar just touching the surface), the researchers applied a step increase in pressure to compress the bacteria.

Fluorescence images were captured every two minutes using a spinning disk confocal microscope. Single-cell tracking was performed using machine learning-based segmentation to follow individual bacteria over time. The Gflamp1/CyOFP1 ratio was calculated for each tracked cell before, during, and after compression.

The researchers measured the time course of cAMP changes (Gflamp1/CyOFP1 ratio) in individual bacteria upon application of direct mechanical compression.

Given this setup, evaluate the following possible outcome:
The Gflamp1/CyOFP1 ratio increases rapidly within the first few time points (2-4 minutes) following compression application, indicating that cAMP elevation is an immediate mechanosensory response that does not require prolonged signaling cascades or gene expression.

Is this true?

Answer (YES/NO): NO